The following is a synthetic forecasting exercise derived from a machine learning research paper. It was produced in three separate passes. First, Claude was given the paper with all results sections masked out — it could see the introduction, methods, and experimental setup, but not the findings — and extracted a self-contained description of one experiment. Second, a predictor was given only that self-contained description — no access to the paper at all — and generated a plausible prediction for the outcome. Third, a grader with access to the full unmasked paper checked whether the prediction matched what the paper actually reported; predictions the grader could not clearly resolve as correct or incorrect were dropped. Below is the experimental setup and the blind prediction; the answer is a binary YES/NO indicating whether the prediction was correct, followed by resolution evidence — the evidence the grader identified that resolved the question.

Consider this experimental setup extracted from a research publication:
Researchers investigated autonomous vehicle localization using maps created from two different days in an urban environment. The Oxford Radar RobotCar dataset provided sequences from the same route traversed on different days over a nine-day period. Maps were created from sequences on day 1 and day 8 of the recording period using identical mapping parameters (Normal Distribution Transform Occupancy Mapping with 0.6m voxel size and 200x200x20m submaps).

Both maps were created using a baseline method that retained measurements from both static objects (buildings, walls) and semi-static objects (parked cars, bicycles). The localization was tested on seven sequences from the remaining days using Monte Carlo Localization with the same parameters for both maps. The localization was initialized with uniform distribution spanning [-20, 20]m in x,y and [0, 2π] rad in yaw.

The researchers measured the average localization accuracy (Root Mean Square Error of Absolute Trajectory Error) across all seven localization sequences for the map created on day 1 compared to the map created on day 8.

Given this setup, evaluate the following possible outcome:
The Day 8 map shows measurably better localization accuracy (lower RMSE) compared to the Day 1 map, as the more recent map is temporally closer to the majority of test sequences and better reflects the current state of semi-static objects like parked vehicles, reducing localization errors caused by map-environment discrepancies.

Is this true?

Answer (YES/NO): NO